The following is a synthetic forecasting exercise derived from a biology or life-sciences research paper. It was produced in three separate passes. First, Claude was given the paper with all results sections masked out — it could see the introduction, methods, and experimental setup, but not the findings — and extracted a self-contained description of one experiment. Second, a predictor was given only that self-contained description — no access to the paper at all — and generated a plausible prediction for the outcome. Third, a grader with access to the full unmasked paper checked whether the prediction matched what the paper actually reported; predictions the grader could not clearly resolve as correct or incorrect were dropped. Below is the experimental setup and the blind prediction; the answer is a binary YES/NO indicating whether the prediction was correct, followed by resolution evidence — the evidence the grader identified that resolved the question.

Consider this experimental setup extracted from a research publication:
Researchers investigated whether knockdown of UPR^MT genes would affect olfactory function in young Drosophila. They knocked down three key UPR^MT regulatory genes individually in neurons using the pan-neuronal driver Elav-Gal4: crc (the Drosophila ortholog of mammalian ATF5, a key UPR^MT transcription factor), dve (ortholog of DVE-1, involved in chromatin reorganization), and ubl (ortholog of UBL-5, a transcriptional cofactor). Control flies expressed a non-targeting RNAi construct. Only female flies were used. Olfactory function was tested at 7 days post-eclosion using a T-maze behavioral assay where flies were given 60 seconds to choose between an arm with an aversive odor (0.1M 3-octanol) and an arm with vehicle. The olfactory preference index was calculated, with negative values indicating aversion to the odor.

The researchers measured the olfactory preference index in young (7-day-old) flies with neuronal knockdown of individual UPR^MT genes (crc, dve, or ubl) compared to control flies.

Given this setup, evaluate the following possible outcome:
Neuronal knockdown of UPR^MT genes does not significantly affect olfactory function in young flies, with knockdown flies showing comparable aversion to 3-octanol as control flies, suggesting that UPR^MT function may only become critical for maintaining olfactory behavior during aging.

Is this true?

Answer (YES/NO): NO